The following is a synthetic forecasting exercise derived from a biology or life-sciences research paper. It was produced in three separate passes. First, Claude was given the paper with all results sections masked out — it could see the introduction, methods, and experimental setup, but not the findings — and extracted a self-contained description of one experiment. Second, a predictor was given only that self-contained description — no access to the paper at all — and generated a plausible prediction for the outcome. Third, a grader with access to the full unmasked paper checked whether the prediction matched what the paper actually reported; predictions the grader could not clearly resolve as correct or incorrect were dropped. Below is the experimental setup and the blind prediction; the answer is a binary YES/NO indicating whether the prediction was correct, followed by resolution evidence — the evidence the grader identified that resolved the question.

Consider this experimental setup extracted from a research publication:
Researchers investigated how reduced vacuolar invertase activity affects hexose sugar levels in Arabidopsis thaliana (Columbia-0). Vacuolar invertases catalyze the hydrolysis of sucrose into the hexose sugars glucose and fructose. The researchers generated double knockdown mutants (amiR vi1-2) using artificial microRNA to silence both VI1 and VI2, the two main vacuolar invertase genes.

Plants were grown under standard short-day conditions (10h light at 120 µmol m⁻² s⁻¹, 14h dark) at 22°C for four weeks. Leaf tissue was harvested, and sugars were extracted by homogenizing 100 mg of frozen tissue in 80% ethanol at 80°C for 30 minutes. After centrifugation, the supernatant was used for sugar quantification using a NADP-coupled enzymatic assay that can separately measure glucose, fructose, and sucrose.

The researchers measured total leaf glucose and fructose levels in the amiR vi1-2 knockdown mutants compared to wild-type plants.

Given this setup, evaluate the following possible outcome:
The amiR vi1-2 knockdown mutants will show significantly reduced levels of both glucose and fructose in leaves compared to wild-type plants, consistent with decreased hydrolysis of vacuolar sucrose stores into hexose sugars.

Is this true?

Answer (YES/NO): YES